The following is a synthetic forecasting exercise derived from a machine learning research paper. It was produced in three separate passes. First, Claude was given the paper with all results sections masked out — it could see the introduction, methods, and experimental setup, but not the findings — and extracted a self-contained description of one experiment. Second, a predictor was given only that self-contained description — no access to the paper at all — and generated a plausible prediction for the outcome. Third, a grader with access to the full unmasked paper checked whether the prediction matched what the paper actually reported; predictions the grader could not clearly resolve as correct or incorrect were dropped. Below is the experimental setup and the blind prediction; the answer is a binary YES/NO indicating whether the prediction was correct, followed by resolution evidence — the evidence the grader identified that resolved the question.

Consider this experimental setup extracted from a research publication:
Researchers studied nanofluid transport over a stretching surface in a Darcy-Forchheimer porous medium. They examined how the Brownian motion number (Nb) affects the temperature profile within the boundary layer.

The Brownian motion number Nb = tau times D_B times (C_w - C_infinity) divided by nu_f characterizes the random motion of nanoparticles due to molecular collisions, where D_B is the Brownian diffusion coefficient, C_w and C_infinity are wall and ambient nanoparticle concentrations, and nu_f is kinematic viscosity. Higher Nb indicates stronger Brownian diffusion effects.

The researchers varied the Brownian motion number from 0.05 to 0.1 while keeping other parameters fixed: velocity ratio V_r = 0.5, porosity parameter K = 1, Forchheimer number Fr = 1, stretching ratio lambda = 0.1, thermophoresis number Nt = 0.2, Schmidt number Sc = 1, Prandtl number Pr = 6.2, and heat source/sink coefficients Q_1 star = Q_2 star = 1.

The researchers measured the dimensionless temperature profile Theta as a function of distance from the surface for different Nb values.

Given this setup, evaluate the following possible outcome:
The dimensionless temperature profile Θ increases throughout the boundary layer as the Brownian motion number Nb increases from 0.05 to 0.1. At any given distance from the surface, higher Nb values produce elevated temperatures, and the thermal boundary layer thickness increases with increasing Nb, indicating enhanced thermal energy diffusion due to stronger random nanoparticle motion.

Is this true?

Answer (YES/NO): YES